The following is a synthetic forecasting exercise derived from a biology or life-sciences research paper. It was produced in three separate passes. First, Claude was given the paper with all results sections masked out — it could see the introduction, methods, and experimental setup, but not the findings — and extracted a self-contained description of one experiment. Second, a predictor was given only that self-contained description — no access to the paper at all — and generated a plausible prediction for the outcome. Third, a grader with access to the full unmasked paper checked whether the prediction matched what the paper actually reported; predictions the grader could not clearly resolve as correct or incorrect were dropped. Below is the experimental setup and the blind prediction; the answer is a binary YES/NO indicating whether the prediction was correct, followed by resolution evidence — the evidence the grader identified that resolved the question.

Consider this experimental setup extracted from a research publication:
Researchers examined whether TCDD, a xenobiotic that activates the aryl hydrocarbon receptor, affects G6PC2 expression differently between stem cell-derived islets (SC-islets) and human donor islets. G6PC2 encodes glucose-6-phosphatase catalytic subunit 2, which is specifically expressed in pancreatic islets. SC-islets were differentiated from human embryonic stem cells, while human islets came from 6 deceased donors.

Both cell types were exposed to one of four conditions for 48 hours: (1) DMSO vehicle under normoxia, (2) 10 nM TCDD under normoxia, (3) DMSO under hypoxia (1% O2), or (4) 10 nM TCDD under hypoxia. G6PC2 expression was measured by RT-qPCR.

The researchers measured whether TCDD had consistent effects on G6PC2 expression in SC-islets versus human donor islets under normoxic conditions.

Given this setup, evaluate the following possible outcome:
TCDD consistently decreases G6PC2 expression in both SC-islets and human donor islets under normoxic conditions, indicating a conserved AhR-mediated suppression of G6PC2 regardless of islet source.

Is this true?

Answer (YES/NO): NO